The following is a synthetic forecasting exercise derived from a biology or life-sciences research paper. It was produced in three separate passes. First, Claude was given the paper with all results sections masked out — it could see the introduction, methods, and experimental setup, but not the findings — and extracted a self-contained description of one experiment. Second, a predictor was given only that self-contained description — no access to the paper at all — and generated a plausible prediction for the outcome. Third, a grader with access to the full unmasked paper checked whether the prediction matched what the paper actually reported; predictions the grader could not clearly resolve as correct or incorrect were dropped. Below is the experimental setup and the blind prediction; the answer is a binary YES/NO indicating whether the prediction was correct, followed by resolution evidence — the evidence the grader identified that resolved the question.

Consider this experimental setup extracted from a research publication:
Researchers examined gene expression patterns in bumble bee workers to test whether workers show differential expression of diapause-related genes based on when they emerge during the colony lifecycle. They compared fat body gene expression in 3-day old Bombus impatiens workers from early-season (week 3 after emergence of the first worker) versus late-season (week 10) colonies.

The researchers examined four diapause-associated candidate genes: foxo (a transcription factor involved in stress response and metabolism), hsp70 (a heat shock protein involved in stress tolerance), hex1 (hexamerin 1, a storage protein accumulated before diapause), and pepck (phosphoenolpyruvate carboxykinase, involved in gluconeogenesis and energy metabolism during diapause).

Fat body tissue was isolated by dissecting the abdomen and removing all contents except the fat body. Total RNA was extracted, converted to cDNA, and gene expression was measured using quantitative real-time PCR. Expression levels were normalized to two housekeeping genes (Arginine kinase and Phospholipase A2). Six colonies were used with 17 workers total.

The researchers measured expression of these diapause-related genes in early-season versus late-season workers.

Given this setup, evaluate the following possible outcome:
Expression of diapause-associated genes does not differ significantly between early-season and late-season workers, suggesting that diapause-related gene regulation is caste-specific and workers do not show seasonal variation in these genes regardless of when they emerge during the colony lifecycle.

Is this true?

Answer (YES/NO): NO